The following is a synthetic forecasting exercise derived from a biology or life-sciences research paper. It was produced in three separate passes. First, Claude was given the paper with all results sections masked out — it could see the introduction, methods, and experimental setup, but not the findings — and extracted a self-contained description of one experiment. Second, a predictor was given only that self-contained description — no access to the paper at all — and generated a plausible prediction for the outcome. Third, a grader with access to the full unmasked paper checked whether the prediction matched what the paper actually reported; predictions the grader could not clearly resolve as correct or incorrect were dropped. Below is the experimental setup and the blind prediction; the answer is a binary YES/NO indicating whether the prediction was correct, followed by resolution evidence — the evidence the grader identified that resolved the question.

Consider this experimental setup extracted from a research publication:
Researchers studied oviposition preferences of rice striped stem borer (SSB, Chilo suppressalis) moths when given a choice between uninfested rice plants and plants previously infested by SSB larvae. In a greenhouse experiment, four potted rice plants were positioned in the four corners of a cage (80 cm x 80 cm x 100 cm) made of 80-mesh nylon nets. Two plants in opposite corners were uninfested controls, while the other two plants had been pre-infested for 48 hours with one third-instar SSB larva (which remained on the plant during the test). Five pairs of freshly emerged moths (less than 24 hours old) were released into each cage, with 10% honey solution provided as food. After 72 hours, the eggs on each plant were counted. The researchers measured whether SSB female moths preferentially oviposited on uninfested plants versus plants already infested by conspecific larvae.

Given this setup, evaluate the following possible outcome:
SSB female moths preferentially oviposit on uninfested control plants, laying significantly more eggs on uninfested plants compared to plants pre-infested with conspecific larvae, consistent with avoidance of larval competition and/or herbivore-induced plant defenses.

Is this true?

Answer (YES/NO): YES